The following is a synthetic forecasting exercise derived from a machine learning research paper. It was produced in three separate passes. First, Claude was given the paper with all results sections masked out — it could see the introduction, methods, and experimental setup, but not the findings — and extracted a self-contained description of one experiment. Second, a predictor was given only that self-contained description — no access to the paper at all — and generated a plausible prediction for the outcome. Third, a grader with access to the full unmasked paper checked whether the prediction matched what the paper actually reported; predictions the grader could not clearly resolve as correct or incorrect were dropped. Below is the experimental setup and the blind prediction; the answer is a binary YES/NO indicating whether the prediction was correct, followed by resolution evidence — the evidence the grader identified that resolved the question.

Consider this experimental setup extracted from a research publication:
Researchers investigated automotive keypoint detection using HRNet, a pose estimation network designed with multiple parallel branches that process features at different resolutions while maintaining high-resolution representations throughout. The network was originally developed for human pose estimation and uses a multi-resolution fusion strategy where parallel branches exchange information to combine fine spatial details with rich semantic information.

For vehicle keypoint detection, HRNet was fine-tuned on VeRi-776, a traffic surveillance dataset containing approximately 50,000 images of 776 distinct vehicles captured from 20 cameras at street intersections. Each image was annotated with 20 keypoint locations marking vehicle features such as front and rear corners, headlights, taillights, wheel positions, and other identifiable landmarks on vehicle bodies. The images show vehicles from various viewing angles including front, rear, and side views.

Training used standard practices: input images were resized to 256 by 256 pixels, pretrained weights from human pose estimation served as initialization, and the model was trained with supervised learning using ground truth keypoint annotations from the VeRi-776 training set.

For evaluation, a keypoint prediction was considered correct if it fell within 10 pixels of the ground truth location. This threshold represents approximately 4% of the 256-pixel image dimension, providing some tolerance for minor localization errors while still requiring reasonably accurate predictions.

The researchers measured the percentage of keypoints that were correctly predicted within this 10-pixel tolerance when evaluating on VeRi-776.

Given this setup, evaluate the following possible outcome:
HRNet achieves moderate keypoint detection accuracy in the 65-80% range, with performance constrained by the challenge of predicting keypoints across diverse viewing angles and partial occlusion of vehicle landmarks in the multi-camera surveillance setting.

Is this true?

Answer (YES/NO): NO